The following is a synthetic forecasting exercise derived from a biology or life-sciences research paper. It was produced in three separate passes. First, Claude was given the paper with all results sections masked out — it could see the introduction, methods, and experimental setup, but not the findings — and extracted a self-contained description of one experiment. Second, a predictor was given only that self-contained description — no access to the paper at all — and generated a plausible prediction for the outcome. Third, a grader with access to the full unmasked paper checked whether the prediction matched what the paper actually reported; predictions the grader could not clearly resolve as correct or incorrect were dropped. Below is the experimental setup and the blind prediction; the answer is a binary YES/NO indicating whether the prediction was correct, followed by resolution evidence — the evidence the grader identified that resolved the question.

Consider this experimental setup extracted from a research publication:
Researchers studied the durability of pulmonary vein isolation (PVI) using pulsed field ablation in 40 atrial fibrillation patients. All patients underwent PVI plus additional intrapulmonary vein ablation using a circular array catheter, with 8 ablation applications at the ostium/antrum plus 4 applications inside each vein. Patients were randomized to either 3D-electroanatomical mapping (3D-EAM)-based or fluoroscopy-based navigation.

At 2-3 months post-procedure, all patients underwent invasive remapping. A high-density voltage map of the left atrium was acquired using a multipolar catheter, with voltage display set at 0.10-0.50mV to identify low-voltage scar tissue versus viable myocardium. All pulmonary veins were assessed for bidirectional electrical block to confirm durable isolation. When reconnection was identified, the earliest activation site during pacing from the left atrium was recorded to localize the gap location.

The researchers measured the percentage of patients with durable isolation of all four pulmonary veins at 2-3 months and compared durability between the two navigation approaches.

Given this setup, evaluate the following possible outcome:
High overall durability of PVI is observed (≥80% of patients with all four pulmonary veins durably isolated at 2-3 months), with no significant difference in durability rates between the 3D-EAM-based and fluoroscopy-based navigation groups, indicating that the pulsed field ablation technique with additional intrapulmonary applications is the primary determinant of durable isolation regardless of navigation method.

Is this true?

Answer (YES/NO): YES